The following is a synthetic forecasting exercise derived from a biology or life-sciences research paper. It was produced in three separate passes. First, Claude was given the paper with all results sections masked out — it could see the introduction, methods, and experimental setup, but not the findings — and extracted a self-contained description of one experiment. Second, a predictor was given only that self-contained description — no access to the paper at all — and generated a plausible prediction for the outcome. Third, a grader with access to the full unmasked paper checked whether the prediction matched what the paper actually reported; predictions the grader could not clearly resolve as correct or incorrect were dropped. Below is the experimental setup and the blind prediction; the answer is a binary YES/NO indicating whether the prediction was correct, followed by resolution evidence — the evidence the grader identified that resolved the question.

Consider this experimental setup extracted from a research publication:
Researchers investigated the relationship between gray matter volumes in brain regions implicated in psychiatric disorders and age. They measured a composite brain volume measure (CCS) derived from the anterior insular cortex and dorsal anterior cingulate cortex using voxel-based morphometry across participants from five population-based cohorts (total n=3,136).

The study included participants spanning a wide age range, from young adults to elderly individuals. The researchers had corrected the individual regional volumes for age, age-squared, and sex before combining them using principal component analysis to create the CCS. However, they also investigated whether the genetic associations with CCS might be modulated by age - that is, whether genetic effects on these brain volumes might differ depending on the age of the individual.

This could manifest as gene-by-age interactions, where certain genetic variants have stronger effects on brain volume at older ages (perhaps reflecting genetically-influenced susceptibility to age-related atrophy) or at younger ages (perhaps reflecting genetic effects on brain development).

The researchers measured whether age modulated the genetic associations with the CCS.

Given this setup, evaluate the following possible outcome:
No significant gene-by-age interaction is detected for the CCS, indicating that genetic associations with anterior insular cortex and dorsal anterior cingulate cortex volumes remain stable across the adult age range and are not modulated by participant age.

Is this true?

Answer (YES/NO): NO